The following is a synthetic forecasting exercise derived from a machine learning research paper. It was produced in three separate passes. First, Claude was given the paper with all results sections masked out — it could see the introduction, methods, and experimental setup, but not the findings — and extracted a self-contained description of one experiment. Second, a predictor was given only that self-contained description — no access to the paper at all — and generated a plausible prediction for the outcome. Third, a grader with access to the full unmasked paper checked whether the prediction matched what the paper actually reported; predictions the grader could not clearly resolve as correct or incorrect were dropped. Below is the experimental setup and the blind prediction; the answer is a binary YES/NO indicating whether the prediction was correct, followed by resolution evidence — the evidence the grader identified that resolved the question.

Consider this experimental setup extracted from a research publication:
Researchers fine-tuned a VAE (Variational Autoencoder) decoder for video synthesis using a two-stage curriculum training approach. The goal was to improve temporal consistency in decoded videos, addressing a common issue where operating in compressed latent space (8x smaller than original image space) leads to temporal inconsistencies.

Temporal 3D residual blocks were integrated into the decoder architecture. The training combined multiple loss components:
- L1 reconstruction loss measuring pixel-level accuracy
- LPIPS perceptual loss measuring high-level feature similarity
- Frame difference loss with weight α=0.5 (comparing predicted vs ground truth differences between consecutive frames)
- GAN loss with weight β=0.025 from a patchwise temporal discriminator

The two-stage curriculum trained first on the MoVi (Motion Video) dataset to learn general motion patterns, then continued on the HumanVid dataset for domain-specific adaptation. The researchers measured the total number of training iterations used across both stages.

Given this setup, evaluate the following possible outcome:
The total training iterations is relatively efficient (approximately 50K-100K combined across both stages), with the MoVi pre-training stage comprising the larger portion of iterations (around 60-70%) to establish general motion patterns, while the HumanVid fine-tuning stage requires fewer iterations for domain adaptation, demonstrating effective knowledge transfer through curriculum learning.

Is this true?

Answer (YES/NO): NO